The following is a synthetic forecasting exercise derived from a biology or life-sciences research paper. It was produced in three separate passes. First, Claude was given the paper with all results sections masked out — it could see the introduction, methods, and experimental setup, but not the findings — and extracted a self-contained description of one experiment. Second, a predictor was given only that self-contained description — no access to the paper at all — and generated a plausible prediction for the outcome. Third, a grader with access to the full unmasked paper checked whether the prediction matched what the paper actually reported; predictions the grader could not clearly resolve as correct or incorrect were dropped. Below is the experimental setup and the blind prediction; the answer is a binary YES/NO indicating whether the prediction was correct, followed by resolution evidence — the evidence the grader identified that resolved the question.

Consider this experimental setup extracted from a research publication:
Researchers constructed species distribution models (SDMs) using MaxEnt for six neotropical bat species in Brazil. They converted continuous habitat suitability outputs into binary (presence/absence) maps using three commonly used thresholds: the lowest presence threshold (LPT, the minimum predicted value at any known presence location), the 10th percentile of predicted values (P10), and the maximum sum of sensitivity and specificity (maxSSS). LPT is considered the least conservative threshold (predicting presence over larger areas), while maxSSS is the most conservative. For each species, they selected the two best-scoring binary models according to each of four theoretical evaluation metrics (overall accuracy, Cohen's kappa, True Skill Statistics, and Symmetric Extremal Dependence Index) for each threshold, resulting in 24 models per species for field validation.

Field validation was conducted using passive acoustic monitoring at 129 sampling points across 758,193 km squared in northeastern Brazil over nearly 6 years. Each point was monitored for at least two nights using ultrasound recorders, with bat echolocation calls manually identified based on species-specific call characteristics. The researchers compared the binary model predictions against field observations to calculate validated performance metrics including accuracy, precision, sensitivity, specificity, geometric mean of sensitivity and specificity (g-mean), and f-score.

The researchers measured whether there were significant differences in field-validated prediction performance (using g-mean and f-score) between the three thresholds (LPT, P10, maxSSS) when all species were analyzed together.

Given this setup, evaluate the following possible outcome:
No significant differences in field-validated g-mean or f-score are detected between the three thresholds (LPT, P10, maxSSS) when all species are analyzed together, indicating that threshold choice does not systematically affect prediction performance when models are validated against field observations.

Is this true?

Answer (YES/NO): NO